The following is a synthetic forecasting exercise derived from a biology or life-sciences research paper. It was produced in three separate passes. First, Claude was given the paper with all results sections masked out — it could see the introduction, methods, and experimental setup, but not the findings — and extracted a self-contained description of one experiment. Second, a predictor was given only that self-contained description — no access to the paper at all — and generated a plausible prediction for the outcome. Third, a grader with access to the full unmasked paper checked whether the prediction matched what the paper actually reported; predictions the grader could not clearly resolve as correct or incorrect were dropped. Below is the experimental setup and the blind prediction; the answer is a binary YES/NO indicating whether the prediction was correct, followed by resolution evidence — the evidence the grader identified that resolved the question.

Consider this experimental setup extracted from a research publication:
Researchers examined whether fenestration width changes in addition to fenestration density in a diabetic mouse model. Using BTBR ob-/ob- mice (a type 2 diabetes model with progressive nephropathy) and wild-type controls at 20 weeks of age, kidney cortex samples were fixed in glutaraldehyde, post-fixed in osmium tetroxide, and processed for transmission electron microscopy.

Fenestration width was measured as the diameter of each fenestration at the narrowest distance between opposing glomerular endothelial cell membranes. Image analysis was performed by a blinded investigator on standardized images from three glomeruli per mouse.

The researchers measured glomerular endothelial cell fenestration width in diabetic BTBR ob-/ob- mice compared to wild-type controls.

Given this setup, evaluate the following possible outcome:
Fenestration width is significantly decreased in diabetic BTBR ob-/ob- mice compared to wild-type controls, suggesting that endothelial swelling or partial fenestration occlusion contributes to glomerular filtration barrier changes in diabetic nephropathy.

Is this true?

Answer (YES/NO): NO